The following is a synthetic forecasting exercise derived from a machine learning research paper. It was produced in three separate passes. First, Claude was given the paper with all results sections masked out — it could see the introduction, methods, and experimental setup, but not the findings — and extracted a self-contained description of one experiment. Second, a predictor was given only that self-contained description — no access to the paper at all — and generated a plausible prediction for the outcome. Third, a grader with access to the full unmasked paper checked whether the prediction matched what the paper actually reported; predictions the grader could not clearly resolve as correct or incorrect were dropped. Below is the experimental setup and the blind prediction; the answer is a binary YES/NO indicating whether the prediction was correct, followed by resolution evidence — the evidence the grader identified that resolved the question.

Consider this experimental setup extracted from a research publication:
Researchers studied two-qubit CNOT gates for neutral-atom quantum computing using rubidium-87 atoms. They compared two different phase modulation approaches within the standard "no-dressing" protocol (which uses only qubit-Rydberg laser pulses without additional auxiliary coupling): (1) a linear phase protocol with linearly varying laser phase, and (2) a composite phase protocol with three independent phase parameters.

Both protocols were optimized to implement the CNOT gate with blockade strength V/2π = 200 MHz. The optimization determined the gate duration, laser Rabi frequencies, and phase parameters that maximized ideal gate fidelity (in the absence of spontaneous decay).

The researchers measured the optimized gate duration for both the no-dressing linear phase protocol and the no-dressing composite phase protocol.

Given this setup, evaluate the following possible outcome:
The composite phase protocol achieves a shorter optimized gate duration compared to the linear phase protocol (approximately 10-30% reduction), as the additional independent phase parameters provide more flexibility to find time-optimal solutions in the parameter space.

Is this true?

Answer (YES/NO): NO